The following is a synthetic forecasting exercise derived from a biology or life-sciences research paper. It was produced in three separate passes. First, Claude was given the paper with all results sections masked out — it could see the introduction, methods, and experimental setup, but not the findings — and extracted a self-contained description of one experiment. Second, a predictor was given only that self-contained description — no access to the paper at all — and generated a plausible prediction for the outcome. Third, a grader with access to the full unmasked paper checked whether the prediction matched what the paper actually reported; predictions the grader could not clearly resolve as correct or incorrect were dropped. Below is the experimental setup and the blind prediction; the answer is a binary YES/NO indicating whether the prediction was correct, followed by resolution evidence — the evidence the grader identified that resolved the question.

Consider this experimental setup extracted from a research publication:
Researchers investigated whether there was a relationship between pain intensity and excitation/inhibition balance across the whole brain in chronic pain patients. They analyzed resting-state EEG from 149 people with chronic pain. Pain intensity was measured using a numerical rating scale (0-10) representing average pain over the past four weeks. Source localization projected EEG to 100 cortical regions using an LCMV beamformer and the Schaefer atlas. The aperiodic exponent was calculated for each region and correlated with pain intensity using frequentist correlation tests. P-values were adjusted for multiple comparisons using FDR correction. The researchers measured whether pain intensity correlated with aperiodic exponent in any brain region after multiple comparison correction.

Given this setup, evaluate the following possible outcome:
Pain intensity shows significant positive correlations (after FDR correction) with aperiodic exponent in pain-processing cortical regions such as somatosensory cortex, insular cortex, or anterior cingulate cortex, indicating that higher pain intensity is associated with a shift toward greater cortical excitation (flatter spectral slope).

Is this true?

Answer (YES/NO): NO